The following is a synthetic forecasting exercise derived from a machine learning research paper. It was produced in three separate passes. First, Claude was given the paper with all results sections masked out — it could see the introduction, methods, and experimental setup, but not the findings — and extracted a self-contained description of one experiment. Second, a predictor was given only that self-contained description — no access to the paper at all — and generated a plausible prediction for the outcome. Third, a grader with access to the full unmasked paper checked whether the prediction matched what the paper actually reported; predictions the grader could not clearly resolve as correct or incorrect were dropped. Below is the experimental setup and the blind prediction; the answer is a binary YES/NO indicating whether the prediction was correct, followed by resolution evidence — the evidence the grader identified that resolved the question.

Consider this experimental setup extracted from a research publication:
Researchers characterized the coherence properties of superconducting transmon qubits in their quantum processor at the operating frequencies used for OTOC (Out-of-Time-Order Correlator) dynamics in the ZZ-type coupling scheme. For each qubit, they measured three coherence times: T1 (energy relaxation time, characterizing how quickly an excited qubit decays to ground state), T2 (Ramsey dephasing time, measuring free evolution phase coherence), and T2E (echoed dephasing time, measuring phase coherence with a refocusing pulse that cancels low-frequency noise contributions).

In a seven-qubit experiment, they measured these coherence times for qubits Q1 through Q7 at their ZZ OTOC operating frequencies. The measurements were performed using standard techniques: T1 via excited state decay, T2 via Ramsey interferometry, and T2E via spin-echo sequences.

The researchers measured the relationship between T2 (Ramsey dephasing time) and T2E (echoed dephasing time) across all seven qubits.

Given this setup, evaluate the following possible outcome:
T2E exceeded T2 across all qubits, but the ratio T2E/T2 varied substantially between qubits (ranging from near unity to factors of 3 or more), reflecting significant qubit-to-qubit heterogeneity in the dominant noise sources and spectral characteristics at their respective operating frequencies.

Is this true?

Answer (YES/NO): NO